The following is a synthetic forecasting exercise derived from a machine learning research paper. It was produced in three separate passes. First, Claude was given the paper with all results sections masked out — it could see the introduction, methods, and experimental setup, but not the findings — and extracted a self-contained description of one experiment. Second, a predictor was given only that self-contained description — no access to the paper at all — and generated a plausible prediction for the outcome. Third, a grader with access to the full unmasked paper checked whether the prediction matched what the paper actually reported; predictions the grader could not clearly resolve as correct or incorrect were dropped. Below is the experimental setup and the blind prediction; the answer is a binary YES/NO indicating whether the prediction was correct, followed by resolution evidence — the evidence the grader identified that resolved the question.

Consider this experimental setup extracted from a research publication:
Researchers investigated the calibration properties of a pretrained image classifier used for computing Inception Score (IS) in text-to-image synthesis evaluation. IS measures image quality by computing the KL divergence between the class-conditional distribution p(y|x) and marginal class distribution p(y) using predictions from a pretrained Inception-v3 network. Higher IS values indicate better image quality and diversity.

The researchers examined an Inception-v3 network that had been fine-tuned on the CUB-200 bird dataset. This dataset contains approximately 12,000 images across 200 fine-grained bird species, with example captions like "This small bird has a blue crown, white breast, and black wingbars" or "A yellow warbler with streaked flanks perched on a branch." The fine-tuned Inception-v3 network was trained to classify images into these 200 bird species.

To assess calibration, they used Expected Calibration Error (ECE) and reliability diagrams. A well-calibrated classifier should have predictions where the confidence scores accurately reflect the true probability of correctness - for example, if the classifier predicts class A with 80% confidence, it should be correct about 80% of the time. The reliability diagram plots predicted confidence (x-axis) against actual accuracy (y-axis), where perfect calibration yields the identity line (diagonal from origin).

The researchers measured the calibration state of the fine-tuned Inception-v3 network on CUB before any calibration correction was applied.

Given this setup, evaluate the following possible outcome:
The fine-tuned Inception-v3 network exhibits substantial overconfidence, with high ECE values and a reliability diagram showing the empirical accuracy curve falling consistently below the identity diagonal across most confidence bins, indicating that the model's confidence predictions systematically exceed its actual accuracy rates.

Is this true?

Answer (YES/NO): NO